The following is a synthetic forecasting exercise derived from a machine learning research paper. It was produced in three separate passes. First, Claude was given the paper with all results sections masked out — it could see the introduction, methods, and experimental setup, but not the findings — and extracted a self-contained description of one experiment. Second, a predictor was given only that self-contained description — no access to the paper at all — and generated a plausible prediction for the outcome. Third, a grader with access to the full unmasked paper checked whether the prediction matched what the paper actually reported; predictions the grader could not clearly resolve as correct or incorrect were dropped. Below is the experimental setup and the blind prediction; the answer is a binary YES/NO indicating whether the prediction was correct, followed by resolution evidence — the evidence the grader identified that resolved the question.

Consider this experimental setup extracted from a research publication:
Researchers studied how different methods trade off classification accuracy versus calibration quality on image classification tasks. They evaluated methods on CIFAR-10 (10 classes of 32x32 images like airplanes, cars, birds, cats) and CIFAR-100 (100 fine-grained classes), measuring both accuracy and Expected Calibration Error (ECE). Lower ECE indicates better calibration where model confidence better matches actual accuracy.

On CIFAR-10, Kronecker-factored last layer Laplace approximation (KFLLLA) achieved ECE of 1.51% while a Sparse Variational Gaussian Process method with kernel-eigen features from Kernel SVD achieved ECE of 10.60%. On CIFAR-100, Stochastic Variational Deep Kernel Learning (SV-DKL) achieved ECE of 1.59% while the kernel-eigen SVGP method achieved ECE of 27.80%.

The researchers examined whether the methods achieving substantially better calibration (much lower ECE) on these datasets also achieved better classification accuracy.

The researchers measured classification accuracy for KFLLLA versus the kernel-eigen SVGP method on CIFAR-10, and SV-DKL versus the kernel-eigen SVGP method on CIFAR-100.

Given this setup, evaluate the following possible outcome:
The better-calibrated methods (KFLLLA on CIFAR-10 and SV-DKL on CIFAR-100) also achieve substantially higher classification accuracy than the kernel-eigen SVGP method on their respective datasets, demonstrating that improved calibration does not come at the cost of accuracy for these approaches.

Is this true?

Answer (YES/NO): NO